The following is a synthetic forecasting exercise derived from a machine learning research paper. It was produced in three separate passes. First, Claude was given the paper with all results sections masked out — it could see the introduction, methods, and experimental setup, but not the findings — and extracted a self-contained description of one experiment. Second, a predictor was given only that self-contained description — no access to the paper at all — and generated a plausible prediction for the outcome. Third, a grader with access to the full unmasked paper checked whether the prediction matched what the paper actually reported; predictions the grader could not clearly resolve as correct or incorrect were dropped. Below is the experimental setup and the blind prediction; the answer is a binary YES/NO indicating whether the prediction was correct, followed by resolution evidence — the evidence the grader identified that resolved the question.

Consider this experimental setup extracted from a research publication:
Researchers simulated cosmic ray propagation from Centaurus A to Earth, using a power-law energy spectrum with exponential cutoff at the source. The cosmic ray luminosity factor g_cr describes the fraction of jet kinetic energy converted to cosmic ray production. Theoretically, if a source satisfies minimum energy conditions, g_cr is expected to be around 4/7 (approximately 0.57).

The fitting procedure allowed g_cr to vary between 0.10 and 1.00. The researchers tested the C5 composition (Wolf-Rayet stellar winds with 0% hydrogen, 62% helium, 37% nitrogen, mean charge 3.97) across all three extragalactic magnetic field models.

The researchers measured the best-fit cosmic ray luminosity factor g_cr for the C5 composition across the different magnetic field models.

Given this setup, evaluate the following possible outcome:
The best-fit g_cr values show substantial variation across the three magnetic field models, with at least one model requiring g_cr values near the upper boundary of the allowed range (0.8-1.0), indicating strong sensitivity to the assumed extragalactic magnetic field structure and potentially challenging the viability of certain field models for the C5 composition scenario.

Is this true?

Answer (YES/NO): YES